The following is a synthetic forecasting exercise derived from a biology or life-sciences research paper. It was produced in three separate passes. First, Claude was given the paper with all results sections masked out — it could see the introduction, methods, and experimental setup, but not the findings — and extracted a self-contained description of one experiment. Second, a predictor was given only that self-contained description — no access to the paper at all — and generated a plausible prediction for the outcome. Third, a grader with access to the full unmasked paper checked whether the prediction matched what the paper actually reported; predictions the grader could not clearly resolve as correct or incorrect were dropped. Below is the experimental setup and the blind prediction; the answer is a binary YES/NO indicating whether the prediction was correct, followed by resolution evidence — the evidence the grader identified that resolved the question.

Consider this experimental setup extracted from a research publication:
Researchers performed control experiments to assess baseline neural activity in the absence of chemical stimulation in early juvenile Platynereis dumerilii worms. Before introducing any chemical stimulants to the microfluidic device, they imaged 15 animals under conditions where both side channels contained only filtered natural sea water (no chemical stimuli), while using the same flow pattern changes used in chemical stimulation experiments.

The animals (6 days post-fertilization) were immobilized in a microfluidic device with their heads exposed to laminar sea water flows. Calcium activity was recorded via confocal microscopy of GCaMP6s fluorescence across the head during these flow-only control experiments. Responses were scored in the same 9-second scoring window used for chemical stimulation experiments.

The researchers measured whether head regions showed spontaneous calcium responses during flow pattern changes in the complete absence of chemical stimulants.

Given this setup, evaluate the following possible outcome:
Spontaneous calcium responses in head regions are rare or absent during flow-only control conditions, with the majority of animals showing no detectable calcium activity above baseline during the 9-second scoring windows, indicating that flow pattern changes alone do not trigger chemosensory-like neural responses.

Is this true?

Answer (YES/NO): NO